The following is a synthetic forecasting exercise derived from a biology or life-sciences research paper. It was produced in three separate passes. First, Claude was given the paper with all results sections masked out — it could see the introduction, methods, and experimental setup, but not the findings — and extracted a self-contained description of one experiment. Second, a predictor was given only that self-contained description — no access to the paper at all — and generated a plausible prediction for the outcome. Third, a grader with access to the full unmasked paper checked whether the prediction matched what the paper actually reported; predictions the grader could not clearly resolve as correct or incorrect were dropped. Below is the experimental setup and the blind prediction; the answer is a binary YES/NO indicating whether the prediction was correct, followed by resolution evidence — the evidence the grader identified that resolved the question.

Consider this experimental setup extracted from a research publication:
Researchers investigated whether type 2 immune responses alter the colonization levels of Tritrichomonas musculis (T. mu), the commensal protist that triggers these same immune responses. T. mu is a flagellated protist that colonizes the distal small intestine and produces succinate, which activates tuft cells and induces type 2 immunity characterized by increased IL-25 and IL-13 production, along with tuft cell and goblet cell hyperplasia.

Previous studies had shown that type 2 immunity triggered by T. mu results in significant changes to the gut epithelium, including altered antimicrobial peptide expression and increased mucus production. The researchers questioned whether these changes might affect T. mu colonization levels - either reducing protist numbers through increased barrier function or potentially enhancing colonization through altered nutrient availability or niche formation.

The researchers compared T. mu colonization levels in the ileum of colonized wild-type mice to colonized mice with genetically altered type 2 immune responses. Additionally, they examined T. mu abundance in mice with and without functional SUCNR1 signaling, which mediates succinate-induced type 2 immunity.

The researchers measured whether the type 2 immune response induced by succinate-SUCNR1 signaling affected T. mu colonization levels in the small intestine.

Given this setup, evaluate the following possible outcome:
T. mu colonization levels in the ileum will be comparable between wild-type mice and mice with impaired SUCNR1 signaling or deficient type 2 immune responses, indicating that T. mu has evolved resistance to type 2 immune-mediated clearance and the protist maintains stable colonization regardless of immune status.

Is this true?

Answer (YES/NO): YES